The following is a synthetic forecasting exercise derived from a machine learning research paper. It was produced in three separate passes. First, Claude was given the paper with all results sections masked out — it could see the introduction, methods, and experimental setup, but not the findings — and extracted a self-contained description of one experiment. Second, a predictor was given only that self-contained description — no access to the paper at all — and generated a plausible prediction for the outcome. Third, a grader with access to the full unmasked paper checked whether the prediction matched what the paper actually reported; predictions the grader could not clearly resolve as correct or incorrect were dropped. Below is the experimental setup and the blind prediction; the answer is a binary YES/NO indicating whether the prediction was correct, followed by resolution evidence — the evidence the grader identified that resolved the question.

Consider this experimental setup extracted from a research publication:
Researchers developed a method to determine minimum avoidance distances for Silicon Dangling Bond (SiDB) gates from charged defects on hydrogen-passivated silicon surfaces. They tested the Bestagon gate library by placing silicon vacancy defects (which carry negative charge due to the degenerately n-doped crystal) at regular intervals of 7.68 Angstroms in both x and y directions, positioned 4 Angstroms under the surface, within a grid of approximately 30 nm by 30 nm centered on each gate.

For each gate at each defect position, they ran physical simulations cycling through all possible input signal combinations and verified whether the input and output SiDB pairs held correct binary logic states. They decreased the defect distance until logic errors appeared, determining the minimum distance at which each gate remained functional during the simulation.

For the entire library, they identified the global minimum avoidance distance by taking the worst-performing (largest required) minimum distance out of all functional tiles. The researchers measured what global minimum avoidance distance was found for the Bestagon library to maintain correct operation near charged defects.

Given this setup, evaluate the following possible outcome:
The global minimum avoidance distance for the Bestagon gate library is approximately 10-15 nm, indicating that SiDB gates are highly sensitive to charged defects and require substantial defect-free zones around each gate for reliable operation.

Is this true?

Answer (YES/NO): YES